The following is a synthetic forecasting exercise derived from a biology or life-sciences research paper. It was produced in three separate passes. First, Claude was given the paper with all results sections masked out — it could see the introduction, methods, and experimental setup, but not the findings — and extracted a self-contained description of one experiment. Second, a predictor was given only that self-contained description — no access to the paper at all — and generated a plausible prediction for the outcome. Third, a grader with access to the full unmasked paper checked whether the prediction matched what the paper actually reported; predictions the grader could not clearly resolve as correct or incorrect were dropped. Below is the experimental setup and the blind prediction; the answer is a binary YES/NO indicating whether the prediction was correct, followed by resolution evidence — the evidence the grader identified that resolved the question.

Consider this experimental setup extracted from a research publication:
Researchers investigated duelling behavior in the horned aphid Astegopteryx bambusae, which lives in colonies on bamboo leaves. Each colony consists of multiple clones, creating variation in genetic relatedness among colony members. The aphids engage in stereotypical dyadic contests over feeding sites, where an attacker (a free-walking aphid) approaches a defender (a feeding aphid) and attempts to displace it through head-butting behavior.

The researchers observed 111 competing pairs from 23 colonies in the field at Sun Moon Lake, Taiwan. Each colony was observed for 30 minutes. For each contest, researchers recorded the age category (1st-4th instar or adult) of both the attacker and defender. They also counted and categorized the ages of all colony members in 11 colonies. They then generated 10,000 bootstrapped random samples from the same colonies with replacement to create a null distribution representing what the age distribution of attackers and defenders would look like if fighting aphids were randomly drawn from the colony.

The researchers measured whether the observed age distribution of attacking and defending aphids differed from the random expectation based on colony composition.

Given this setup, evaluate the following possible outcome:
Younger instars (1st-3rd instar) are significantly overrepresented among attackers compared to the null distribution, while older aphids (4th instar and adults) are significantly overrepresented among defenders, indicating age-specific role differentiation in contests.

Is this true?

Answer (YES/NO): NO